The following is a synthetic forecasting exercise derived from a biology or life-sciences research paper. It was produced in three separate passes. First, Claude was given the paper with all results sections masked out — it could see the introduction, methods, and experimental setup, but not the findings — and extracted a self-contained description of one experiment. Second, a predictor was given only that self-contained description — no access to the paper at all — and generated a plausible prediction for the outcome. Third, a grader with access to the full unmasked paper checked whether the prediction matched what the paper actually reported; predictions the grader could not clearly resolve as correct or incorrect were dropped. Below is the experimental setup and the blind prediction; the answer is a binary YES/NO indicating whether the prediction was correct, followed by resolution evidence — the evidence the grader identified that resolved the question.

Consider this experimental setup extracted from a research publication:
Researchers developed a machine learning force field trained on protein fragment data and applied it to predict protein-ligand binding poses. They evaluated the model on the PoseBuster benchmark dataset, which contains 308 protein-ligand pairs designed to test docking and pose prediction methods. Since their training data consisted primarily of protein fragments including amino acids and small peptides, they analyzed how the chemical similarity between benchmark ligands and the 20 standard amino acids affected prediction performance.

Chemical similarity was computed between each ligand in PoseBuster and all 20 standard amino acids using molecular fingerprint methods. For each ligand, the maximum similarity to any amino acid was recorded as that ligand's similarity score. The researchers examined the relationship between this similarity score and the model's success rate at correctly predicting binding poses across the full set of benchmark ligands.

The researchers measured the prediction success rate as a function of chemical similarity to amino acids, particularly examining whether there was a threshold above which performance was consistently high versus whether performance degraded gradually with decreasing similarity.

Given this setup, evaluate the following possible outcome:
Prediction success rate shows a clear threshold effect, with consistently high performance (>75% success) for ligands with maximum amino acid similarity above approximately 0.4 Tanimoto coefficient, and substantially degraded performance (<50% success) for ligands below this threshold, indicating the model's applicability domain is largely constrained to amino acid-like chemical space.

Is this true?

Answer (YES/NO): YES